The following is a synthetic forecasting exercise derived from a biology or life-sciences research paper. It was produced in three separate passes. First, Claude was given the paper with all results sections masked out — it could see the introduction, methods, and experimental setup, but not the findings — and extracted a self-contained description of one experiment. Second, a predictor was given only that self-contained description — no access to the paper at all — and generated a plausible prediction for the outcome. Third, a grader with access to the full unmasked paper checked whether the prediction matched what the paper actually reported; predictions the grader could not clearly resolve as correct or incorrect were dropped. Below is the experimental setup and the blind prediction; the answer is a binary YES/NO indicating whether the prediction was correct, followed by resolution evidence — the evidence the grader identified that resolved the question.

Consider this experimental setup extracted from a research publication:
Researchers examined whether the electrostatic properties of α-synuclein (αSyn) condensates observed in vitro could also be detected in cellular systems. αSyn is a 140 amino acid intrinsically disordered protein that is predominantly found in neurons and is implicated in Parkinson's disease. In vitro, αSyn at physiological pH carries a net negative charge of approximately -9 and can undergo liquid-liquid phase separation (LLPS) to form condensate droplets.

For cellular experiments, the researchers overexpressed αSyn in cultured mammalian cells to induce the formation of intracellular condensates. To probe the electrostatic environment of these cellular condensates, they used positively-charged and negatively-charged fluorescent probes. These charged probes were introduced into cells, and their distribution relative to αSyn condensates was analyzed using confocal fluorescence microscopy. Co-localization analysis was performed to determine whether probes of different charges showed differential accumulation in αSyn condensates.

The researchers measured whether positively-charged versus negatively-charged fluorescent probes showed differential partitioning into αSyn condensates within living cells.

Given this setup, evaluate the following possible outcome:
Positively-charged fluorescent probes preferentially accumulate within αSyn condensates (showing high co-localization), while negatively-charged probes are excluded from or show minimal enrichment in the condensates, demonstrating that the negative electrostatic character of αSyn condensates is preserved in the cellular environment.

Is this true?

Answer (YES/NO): YES